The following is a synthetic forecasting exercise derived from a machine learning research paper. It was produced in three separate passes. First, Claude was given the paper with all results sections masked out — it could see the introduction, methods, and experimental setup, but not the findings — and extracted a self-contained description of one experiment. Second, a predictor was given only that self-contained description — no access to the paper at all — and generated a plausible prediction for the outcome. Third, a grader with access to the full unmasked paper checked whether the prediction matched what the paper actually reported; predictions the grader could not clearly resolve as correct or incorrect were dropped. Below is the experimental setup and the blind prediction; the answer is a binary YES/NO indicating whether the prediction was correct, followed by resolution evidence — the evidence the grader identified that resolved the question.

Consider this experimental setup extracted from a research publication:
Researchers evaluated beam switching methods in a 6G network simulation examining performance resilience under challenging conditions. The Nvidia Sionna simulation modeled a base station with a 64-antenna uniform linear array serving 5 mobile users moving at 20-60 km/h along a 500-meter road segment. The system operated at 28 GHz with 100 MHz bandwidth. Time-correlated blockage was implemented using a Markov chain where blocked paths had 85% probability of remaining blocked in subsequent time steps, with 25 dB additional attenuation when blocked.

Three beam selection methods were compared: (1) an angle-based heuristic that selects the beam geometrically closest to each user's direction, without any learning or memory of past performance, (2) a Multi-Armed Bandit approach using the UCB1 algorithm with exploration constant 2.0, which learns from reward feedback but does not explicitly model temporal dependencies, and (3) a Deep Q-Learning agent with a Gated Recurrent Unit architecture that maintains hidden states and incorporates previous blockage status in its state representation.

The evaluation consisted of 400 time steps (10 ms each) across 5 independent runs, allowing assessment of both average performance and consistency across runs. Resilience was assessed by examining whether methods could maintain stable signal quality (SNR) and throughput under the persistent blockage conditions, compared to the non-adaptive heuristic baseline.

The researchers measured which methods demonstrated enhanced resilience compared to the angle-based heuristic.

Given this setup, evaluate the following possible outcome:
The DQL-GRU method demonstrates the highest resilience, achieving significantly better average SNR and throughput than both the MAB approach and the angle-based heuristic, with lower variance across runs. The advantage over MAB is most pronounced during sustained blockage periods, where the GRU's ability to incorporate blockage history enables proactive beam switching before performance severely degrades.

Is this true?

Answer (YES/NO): NO